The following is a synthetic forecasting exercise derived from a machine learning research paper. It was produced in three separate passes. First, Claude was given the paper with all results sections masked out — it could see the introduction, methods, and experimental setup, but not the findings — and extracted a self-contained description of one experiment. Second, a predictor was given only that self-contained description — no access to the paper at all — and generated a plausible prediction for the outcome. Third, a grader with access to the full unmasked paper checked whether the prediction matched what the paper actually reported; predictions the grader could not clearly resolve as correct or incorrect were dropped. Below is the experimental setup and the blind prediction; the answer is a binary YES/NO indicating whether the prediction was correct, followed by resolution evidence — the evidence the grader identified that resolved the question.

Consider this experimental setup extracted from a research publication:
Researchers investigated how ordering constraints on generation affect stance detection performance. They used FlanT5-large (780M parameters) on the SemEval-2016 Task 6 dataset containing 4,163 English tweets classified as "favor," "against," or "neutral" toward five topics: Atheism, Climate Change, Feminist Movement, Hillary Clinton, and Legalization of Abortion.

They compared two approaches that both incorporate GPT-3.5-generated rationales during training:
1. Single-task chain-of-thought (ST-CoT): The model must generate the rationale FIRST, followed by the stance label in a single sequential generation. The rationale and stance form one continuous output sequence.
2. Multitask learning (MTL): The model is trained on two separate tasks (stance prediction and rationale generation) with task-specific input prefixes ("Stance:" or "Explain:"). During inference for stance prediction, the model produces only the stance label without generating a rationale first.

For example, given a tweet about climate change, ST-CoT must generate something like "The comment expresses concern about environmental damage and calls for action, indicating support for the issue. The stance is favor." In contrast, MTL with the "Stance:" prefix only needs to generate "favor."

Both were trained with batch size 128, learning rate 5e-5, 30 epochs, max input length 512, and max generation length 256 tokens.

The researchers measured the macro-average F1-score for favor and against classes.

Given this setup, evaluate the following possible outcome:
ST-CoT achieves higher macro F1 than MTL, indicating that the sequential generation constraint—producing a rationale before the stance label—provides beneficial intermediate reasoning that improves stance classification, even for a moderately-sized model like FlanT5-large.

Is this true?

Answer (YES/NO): NO